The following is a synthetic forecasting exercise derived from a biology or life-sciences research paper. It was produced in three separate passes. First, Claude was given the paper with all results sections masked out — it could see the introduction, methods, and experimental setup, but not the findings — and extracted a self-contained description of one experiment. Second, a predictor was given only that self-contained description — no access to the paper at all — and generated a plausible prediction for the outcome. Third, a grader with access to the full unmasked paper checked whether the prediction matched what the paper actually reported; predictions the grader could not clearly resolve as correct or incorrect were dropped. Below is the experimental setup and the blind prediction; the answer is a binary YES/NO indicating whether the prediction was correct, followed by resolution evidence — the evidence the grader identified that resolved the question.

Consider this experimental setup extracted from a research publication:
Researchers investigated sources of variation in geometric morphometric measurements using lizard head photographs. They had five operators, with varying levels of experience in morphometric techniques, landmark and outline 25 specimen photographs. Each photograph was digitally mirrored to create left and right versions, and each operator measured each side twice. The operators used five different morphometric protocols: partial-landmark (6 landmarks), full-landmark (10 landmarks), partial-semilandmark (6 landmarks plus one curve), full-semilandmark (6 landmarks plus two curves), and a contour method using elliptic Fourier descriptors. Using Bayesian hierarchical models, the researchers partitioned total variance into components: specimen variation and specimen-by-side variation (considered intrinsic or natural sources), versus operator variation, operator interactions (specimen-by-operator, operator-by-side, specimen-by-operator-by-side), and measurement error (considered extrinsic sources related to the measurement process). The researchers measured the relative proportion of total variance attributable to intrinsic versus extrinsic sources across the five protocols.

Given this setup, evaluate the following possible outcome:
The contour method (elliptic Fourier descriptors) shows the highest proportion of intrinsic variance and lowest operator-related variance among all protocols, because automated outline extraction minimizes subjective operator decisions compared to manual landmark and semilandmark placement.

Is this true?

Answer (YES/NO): NO